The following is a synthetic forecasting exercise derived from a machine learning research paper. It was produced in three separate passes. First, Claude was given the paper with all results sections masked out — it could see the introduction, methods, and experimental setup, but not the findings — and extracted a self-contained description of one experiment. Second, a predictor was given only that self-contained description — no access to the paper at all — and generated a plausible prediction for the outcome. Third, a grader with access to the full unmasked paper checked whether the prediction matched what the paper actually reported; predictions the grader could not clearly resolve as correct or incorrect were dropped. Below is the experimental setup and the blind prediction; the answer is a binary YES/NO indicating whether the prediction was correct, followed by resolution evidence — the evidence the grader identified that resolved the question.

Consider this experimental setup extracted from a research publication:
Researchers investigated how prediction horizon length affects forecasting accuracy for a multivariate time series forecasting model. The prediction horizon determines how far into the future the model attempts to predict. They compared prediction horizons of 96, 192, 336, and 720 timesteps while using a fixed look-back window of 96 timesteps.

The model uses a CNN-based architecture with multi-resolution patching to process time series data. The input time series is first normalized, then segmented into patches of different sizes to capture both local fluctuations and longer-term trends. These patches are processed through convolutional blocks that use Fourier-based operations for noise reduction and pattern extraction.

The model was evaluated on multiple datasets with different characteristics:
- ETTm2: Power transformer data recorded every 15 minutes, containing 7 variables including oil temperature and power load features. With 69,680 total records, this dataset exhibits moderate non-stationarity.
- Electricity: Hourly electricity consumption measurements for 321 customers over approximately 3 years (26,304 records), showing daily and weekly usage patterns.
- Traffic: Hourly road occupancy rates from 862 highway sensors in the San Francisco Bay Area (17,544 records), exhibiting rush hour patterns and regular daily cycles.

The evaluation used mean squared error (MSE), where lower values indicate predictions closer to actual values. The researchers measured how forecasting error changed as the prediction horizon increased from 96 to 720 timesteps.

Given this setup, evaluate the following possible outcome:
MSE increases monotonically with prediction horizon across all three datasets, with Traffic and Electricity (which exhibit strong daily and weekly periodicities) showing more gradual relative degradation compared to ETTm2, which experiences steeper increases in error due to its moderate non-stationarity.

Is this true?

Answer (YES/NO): NO